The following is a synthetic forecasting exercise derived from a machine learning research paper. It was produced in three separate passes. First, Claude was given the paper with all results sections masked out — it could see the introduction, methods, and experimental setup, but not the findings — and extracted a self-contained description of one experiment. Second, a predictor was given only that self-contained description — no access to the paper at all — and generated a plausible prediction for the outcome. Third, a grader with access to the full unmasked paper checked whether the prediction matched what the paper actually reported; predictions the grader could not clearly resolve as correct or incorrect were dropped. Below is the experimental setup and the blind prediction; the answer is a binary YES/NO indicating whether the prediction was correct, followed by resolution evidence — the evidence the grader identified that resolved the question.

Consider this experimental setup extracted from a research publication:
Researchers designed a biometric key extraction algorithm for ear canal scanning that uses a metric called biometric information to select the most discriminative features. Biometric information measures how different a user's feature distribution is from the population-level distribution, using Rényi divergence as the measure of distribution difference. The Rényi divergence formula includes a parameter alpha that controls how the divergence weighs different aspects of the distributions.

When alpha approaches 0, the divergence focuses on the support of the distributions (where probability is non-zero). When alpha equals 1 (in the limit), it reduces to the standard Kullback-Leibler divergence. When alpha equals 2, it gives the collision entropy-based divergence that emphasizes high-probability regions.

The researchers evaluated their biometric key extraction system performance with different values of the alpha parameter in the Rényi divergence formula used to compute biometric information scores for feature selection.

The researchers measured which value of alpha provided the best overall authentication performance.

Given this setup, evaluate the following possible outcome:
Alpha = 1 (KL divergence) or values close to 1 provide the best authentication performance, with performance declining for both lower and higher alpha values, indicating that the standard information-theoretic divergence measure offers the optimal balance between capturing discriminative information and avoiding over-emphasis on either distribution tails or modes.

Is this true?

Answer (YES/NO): NO